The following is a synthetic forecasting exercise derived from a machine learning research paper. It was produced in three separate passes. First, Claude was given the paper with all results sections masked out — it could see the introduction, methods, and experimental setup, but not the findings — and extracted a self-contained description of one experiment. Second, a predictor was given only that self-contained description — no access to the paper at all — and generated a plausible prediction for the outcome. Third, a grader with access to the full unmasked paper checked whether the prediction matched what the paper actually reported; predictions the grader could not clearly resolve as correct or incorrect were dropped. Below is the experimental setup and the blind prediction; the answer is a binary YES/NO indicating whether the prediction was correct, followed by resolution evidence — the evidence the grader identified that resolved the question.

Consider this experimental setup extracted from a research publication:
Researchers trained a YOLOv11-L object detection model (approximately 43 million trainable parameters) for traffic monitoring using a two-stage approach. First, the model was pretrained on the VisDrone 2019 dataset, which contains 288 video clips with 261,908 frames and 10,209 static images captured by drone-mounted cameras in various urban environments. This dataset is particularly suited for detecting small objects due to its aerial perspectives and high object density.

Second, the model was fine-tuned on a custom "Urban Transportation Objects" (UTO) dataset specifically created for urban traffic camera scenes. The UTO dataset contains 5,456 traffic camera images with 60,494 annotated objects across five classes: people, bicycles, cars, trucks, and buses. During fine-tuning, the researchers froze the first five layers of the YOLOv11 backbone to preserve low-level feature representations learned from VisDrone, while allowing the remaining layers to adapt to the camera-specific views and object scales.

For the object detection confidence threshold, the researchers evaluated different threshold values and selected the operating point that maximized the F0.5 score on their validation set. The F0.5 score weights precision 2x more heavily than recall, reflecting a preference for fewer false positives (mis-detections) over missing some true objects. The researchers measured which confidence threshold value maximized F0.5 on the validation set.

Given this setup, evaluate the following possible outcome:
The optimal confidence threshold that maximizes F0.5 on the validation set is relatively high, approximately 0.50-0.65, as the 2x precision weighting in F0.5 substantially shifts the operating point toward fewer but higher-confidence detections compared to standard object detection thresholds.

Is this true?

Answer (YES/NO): NO